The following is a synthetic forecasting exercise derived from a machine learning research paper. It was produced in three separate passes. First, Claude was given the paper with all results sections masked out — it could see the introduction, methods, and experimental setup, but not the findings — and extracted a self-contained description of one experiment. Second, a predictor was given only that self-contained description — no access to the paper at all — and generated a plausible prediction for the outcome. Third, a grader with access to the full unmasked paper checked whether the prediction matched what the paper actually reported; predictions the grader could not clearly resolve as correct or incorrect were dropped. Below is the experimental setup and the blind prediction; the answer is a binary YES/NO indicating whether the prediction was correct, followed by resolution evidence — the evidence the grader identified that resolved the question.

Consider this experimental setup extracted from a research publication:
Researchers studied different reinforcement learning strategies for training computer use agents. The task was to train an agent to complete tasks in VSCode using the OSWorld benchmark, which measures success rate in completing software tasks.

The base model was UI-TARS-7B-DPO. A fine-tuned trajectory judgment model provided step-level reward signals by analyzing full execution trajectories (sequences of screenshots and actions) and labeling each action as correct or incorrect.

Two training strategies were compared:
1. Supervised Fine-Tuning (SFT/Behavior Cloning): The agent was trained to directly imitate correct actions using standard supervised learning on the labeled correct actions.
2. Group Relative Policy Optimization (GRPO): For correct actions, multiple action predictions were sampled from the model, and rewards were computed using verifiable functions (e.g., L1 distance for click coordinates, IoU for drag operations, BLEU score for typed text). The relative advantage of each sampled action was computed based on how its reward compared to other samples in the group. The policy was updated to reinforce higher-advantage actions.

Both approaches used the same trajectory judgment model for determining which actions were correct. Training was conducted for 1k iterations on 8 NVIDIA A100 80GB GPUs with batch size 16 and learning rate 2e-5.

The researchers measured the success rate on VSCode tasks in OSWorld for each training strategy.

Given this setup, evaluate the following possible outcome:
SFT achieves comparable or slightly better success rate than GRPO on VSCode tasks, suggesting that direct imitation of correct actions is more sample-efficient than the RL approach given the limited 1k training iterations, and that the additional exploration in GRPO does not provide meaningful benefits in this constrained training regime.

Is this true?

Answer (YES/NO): NO